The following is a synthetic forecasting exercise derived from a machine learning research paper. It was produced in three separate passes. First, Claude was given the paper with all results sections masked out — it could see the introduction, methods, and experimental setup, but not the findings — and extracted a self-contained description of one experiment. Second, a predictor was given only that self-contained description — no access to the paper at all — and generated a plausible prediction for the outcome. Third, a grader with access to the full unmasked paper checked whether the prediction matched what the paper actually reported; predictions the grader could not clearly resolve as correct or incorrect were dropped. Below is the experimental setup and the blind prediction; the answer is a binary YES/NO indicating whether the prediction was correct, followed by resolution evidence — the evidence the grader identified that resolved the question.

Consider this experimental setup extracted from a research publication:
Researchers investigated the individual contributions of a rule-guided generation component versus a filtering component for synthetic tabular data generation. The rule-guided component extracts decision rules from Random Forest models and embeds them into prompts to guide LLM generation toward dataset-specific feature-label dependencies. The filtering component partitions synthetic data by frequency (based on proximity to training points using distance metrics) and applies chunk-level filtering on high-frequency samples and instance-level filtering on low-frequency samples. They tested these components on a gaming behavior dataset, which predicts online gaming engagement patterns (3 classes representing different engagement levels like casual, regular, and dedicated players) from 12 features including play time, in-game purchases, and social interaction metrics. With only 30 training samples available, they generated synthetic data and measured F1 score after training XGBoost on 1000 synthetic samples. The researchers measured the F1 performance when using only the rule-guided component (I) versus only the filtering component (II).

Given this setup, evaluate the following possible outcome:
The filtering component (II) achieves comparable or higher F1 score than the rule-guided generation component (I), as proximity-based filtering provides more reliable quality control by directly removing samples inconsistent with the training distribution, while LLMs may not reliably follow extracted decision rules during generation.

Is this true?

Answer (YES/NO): NO